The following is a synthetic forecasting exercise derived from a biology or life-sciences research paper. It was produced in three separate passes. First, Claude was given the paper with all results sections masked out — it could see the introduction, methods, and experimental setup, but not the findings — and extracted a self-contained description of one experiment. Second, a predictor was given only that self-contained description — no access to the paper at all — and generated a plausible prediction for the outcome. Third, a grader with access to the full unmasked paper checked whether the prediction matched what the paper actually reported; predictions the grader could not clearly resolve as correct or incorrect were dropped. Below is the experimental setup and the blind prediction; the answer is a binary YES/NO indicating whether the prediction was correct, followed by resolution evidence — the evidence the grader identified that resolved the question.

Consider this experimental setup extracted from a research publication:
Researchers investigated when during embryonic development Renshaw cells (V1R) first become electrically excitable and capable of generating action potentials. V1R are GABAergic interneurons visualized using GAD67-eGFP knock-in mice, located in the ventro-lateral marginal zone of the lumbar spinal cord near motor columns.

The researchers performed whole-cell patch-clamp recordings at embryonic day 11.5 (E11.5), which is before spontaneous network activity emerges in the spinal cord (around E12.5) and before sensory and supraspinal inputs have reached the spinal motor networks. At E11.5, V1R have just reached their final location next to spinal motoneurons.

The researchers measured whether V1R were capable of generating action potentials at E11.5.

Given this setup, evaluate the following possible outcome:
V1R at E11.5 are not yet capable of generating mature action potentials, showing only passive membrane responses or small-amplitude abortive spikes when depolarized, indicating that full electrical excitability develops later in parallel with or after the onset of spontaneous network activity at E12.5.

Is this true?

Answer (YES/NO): NO